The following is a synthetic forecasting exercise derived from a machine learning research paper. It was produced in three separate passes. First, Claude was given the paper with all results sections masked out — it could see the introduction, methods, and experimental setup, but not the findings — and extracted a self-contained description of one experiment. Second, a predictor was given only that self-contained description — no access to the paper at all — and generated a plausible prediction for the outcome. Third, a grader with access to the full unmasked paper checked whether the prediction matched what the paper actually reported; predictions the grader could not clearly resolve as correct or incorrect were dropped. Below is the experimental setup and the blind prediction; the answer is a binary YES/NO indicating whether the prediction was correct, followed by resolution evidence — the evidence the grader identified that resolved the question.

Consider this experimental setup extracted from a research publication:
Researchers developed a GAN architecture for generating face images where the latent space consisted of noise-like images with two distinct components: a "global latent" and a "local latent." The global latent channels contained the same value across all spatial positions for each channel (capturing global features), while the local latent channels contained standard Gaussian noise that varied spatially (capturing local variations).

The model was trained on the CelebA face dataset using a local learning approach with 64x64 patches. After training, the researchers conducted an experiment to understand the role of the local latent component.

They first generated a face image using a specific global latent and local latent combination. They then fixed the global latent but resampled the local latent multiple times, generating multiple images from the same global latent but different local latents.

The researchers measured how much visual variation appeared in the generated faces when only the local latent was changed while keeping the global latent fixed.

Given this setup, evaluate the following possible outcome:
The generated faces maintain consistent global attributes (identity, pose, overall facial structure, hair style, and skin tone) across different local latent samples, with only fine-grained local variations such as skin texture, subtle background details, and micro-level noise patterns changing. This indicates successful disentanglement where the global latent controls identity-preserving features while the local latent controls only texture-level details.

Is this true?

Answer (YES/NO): NO